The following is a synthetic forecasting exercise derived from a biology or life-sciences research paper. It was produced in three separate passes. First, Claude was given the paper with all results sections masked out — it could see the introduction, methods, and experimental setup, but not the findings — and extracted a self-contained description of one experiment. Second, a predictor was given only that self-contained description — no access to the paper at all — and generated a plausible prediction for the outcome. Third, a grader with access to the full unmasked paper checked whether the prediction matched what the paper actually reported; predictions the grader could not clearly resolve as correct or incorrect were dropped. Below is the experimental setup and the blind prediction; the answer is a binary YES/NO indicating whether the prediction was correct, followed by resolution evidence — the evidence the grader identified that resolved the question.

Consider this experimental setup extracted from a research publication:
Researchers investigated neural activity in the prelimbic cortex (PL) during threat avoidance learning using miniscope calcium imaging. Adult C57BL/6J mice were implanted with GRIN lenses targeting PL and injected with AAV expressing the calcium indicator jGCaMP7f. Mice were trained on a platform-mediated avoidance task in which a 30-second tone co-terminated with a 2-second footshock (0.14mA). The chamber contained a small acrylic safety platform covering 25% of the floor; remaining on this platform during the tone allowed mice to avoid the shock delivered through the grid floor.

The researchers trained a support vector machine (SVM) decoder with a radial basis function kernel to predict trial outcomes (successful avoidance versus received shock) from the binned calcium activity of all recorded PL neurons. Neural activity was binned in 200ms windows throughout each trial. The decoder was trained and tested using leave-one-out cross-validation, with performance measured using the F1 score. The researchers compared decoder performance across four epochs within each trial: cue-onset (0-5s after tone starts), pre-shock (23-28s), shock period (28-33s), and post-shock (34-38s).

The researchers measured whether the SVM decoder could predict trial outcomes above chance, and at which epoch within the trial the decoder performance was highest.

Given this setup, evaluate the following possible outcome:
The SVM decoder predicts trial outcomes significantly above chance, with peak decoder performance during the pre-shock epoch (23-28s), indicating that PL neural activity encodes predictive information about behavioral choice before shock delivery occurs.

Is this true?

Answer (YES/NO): YES